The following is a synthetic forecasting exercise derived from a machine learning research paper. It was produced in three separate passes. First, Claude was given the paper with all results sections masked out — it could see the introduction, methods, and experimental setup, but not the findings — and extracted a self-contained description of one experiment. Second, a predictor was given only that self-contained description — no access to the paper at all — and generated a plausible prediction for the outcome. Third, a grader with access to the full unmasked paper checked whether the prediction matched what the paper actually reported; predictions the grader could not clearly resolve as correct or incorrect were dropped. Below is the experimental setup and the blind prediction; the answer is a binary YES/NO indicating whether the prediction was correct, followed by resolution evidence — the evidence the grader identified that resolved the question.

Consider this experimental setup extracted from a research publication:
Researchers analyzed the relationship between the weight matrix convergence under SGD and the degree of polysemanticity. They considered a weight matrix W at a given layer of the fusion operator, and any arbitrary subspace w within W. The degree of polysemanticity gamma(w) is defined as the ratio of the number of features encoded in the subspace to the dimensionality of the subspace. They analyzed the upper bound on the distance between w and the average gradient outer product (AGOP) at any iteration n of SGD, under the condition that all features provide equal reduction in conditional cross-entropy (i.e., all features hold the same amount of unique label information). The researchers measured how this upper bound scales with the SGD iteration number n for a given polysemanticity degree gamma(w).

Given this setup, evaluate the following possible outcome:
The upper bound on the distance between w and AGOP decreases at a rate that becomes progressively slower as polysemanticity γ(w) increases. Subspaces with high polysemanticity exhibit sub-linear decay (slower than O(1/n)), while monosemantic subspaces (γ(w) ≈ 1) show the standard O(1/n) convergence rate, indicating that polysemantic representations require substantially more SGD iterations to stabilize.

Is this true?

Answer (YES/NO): NO